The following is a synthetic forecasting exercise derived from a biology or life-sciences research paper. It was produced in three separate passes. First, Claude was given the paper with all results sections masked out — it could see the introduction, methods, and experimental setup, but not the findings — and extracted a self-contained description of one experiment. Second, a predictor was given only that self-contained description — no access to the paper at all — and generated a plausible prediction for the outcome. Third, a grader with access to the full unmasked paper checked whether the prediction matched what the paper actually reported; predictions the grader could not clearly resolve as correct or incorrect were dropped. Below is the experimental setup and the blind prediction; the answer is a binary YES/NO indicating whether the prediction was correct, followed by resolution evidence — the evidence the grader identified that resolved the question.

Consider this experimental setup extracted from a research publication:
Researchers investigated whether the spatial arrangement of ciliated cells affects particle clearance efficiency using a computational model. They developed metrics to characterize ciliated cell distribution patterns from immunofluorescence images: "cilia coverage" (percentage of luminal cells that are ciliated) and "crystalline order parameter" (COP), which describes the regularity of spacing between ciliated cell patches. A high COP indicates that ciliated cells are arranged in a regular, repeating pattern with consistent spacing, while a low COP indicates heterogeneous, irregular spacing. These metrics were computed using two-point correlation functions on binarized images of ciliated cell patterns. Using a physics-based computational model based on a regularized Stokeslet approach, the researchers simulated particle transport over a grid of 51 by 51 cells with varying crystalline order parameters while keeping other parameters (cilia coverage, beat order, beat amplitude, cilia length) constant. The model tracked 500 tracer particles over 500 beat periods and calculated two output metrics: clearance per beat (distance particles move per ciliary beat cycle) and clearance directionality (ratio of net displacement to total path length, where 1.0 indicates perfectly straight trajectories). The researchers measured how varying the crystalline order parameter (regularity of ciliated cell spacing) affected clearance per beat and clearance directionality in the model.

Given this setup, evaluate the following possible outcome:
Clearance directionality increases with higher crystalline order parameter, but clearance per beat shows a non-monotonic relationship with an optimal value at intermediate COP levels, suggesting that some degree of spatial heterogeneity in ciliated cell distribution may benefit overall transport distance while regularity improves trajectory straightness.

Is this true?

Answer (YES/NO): NO